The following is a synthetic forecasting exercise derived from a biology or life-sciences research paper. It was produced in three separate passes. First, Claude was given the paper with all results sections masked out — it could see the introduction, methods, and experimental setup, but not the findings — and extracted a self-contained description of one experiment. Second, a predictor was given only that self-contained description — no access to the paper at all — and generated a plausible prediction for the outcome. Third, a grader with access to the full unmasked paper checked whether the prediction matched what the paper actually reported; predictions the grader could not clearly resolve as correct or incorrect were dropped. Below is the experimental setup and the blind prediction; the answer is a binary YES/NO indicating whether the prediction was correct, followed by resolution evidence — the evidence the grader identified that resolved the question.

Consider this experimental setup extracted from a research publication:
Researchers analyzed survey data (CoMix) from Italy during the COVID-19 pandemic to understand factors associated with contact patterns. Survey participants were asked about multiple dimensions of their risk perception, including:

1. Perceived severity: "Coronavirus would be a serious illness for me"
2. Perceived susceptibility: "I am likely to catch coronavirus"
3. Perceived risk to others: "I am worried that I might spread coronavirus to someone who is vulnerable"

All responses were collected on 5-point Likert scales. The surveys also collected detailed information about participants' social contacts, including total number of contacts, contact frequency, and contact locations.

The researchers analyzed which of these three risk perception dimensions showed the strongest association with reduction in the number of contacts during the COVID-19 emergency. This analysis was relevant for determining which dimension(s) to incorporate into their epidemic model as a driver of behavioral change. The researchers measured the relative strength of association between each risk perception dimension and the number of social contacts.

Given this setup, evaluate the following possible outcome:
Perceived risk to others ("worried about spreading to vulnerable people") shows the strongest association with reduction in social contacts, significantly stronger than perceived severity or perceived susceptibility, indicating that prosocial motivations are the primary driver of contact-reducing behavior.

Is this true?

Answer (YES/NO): NO